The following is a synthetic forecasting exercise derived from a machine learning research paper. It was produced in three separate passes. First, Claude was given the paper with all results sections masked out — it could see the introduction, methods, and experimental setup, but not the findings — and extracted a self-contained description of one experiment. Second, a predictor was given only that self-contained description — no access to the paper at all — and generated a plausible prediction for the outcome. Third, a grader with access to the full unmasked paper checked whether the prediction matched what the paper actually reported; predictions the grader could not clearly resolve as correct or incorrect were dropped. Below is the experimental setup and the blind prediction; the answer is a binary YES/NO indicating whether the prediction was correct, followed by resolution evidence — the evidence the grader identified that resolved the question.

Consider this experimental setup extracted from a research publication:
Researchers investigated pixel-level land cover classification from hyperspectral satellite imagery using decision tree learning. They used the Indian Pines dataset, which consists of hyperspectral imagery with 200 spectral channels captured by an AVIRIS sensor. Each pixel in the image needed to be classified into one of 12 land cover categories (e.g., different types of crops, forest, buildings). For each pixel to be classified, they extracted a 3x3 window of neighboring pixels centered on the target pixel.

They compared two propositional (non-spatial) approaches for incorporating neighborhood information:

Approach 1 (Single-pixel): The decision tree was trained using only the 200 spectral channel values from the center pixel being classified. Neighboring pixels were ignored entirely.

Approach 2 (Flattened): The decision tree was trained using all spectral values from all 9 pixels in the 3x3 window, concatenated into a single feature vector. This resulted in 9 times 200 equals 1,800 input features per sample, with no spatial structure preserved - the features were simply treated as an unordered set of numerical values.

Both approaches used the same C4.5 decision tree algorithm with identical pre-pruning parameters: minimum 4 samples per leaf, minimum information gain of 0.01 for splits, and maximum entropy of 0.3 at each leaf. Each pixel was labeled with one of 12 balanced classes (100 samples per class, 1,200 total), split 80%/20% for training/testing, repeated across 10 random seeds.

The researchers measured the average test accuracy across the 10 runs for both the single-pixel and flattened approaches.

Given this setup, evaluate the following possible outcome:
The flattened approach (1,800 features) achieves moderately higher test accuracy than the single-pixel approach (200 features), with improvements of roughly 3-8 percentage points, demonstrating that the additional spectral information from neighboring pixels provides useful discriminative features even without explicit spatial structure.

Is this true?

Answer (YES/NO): NO